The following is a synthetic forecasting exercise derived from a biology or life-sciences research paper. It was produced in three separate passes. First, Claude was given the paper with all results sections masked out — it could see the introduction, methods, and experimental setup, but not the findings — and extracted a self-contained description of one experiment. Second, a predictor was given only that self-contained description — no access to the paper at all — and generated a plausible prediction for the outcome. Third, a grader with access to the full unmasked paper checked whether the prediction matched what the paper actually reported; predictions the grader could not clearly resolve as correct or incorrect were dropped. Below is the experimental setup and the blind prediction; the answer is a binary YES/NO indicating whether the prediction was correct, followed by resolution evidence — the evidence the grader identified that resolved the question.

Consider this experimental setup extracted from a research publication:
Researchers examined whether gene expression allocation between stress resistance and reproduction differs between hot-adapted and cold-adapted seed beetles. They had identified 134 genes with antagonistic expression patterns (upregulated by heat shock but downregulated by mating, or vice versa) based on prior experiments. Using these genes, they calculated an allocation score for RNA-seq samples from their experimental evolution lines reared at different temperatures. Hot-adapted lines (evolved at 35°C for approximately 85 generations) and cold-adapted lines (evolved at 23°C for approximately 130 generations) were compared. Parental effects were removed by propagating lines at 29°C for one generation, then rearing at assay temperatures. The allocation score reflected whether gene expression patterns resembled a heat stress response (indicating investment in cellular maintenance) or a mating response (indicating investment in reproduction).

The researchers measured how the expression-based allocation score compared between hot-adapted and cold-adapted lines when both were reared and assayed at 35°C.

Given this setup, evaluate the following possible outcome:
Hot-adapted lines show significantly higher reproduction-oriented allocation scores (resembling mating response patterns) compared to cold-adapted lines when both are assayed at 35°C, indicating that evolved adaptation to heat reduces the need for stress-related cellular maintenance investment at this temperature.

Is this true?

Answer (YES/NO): NO